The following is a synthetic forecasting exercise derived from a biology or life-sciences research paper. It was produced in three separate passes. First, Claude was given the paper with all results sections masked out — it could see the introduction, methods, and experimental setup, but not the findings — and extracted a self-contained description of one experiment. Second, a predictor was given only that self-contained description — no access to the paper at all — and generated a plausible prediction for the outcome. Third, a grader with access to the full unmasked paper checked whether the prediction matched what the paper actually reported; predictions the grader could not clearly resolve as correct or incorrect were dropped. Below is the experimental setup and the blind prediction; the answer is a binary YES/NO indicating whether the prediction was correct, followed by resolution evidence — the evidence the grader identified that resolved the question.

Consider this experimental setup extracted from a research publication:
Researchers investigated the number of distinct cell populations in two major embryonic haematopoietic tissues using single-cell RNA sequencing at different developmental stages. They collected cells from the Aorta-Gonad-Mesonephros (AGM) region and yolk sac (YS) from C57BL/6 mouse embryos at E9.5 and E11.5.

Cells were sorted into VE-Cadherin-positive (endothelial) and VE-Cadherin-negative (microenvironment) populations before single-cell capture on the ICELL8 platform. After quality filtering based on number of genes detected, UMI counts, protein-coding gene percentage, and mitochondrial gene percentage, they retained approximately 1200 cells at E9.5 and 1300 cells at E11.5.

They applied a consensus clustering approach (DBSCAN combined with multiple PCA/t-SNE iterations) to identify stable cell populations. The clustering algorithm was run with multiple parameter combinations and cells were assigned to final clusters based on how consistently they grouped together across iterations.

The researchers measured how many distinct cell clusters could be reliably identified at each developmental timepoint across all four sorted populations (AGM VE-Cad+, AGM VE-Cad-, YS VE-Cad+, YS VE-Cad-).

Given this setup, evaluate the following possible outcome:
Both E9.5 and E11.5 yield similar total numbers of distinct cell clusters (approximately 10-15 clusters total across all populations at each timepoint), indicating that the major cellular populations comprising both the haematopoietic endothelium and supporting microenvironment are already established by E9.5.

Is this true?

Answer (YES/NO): NO